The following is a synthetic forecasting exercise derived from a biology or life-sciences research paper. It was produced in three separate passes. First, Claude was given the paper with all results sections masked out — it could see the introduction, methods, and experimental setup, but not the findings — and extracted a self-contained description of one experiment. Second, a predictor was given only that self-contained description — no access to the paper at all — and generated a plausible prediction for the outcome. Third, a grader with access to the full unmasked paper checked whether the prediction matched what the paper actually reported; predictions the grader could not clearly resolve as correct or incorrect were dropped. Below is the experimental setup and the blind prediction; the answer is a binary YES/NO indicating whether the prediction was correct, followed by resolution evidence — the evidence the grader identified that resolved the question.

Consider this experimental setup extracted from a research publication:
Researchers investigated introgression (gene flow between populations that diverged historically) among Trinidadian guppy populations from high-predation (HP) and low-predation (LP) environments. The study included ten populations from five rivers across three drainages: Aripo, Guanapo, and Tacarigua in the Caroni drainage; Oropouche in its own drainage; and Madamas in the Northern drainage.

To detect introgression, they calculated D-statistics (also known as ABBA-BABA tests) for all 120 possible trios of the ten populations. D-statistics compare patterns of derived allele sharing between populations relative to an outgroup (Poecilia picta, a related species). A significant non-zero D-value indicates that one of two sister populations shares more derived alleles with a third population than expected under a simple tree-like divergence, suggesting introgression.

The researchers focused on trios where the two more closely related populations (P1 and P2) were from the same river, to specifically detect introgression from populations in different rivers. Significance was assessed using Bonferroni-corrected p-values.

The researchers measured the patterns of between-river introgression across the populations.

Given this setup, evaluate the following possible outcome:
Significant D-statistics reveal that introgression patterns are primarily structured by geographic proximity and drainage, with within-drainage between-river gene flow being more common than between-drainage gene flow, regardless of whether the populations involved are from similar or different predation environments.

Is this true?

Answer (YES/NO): NO